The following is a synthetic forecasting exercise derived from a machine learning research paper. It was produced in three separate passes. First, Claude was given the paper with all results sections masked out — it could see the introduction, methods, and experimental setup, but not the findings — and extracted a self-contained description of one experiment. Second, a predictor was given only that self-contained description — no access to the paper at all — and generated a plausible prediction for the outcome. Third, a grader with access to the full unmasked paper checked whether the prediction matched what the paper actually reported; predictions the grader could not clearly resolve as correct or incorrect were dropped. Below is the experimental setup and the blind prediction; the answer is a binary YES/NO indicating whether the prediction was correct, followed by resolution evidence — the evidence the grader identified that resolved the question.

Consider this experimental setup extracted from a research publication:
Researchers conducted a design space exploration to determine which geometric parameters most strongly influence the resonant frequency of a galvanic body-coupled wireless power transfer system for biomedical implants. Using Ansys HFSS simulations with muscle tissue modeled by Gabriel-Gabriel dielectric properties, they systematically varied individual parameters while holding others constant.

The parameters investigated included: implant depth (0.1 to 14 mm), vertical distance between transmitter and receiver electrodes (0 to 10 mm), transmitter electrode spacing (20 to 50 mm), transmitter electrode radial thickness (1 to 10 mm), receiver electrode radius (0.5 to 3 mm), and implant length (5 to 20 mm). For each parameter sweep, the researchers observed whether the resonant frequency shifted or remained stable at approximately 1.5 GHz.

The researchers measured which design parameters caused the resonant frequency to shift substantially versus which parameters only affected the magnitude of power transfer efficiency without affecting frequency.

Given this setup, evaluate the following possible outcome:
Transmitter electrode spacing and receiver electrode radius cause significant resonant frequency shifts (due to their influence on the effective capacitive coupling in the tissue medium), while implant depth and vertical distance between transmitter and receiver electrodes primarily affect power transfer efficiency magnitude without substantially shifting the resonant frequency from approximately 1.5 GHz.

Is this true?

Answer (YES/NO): NO